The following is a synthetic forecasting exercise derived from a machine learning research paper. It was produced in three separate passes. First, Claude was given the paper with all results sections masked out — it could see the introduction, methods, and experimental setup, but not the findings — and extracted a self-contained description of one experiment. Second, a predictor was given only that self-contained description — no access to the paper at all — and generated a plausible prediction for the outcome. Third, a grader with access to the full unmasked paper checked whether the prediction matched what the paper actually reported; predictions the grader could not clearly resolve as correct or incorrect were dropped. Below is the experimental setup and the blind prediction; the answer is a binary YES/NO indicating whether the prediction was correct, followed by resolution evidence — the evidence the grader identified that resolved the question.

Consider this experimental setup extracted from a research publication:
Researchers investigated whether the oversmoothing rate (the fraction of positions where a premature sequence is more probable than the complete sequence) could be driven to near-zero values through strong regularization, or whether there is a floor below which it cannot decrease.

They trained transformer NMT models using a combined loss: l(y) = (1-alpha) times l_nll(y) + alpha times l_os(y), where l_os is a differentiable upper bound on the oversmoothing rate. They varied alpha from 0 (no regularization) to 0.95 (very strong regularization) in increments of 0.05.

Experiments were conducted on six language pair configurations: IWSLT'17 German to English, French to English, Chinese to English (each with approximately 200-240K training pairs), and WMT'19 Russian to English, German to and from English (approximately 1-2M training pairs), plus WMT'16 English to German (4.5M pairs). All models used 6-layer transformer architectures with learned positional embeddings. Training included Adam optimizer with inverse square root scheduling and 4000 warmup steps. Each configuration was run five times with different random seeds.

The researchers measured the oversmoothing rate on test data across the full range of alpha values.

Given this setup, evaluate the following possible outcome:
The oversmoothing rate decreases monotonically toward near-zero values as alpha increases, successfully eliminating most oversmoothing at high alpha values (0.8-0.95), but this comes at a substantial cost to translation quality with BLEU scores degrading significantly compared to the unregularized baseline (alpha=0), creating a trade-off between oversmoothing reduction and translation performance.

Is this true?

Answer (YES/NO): NO